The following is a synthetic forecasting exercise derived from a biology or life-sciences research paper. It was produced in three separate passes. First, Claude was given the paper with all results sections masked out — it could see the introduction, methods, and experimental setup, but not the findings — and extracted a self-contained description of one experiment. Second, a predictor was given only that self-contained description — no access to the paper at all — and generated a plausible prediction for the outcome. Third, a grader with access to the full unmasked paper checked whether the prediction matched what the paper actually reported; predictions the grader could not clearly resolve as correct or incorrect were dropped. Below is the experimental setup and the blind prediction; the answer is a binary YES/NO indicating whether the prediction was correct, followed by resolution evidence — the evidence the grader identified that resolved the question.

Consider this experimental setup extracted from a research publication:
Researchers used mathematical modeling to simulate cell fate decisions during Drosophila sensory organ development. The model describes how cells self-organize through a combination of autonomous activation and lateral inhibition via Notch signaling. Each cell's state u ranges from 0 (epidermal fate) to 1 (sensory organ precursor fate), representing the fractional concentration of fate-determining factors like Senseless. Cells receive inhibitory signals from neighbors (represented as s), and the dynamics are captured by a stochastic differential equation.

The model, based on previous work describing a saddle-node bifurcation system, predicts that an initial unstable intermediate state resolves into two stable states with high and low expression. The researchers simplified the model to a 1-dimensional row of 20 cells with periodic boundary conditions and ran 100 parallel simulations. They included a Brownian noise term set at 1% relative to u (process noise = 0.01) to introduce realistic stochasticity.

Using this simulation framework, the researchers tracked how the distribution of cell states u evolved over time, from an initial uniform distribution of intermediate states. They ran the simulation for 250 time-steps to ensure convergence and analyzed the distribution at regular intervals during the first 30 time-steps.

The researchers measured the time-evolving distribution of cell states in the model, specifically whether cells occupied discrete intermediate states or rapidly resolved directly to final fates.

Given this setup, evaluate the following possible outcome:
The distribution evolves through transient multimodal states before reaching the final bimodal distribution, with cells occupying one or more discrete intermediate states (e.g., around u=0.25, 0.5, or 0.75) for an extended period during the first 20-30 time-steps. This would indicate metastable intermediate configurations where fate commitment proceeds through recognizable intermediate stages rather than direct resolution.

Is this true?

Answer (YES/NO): NO